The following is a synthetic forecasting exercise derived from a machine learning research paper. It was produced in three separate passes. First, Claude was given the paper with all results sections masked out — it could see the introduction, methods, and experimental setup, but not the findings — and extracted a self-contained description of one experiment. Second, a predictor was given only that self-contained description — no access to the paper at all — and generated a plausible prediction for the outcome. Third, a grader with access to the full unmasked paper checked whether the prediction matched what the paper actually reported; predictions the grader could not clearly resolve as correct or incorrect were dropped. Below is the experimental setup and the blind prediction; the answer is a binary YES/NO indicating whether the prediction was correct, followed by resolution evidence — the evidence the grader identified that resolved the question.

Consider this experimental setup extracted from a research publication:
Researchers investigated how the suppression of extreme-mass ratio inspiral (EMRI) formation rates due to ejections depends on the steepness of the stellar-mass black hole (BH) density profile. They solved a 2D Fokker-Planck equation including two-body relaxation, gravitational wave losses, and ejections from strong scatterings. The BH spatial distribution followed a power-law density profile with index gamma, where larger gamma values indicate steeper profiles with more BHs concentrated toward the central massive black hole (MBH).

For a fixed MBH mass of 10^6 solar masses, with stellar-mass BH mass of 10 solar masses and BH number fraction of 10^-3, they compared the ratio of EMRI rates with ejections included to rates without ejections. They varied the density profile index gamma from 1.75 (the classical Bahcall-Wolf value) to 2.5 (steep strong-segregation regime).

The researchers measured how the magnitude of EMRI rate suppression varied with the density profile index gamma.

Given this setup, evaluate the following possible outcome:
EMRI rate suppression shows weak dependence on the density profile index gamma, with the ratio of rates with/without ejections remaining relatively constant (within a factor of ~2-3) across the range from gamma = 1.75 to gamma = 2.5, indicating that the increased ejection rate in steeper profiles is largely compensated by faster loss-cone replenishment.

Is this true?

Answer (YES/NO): NO